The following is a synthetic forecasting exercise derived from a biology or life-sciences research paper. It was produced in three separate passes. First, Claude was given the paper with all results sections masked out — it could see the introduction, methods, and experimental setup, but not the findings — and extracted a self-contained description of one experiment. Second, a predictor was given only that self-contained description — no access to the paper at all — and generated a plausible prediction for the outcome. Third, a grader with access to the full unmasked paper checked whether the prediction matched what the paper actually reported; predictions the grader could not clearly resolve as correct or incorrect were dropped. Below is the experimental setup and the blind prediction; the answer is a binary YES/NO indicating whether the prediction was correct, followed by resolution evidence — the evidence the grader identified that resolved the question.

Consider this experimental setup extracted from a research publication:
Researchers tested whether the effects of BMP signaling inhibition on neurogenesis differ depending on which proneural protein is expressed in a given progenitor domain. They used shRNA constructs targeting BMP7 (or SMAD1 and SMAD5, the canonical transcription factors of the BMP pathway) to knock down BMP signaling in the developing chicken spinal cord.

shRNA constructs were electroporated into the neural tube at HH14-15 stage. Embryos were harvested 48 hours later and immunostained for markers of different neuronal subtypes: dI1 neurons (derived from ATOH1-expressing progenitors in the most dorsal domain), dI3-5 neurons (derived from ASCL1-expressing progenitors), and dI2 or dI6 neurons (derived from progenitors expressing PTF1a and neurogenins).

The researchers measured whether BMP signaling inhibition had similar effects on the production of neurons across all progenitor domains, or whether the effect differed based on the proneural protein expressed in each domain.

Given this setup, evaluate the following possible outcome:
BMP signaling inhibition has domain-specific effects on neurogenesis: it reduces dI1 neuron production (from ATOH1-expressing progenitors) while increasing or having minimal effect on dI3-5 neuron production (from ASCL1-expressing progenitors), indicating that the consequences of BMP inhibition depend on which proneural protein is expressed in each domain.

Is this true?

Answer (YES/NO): NO